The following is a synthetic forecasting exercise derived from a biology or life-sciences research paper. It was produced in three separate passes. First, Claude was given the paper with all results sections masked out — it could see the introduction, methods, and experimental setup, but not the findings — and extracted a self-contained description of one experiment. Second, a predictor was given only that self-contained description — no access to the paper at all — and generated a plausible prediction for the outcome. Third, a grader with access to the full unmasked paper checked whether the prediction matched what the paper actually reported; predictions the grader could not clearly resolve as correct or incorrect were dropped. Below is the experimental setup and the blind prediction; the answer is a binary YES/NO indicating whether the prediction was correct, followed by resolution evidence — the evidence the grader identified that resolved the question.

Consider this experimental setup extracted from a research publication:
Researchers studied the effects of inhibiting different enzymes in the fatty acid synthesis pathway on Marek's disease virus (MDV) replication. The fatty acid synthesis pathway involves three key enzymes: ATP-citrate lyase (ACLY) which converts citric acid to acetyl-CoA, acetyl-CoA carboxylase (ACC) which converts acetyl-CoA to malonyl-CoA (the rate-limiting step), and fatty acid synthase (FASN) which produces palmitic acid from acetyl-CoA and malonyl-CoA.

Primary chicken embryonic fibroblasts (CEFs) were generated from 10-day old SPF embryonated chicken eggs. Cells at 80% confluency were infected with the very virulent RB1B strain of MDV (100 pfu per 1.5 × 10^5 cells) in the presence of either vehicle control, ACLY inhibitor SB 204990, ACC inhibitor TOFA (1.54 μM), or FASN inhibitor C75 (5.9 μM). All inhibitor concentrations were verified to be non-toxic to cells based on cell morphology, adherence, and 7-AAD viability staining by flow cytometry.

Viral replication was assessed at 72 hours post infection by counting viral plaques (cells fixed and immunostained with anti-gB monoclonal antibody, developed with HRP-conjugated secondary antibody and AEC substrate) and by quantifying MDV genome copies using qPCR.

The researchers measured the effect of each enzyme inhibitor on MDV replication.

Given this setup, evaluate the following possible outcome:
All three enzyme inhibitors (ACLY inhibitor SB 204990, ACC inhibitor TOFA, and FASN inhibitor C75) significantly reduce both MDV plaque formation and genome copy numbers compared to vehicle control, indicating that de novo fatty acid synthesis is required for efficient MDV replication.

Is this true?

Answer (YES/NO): NO